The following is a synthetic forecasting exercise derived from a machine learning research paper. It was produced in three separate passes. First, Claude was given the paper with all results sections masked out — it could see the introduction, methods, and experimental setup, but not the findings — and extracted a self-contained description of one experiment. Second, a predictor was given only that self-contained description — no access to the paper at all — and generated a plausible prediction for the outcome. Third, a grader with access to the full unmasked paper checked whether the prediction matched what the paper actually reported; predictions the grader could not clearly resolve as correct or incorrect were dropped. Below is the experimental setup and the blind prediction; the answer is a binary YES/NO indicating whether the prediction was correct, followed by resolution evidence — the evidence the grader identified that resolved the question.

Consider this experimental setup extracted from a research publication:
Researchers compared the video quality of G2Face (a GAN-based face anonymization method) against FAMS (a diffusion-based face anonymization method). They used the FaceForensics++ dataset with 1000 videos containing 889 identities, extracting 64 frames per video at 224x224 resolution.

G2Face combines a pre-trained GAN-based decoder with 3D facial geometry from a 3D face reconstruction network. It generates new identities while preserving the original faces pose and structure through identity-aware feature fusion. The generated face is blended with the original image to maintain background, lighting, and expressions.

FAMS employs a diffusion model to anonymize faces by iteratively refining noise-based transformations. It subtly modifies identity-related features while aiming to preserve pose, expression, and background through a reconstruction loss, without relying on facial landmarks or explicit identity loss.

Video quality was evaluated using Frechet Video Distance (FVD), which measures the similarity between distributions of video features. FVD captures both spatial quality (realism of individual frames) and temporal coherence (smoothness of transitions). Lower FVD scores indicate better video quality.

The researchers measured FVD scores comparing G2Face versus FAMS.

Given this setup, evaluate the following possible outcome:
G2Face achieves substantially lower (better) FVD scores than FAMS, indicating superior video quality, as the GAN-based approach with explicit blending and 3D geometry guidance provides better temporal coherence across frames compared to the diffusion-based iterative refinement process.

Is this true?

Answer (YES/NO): NO